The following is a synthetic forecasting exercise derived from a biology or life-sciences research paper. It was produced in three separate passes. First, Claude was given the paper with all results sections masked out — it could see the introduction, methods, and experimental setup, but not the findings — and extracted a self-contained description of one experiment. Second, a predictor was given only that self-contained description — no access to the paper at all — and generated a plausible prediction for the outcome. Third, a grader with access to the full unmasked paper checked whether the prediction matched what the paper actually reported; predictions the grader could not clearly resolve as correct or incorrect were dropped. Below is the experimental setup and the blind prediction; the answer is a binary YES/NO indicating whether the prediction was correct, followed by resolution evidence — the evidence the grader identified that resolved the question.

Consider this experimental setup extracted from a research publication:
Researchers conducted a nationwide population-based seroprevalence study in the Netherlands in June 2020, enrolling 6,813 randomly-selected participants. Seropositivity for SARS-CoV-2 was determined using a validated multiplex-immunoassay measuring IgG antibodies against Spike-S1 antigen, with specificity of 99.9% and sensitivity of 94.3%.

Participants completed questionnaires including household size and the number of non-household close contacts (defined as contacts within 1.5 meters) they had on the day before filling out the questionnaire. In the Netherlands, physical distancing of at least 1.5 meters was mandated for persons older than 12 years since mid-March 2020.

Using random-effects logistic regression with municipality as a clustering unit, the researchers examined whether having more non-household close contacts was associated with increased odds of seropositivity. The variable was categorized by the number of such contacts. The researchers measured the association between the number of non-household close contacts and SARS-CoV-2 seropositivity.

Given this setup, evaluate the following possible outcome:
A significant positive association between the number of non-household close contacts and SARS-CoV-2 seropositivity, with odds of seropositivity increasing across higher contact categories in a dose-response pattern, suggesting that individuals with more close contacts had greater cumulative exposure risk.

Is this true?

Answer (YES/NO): NO